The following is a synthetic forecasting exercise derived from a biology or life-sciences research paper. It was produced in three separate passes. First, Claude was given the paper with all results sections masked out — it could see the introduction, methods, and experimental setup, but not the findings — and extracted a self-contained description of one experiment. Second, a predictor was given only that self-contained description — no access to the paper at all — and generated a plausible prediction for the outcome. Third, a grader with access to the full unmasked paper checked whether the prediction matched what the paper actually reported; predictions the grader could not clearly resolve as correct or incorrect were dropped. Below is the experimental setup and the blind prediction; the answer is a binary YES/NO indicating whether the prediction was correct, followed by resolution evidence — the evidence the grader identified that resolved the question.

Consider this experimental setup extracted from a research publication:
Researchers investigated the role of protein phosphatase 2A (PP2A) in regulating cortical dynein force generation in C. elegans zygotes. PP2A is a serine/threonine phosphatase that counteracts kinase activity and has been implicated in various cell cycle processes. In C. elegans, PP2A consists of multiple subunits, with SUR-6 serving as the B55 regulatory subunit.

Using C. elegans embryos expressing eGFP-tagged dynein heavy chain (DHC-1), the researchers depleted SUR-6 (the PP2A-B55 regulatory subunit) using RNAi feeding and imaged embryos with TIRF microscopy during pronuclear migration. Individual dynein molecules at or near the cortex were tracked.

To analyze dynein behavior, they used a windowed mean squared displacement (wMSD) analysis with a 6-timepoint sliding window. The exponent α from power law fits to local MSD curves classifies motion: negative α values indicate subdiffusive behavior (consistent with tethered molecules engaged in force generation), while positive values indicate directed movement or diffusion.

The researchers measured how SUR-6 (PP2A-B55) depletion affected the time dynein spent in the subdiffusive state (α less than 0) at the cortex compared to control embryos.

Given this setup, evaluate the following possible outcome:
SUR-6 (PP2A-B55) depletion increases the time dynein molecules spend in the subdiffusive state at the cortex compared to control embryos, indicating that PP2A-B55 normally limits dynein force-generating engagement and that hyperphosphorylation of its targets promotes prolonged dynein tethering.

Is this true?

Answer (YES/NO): YES